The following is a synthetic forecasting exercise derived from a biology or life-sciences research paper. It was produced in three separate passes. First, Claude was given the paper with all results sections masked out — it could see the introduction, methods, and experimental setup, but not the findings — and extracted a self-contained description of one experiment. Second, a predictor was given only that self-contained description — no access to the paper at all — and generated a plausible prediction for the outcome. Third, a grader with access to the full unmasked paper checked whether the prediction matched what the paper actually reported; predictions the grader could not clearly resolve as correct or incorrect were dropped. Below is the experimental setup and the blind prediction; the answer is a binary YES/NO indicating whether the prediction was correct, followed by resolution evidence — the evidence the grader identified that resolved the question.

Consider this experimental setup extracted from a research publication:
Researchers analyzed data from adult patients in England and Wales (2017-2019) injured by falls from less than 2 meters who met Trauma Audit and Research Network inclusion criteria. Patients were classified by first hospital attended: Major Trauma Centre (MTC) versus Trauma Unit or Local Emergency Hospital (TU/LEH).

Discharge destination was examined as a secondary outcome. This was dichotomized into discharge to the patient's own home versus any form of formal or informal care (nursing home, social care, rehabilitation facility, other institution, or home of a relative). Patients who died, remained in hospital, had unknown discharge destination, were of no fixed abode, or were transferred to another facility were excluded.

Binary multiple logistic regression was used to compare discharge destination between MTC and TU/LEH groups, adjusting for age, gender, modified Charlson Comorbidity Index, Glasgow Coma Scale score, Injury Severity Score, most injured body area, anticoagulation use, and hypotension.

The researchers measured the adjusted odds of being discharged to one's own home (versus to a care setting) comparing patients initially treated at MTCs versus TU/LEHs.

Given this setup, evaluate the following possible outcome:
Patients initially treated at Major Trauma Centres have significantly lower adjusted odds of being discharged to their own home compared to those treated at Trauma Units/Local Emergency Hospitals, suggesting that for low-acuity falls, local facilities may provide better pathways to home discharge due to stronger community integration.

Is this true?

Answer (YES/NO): NO